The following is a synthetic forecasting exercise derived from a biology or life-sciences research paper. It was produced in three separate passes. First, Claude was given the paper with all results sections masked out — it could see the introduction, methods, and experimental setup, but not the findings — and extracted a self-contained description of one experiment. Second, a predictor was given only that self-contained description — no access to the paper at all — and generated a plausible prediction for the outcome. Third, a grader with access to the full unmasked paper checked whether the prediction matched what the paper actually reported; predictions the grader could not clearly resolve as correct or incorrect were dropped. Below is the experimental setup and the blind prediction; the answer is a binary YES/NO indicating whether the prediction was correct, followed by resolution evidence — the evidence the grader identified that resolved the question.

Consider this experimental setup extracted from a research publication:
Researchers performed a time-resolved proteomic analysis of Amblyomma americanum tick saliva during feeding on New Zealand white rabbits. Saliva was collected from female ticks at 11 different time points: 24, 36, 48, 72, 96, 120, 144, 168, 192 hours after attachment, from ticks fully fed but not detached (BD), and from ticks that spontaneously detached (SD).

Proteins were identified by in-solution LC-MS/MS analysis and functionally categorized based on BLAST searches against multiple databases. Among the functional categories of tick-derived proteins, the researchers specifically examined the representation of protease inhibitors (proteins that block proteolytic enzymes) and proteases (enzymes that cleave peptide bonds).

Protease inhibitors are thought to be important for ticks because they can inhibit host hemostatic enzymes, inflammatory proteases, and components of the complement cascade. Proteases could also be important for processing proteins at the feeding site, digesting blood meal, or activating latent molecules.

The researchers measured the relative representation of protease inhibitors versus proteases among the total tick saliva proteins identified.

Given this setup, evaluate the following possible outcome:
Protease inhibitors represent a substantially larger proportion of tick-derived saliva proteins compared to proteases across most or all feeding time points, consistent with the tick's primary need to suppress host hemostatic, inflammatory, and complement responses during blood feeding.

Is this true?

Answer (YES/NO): YES